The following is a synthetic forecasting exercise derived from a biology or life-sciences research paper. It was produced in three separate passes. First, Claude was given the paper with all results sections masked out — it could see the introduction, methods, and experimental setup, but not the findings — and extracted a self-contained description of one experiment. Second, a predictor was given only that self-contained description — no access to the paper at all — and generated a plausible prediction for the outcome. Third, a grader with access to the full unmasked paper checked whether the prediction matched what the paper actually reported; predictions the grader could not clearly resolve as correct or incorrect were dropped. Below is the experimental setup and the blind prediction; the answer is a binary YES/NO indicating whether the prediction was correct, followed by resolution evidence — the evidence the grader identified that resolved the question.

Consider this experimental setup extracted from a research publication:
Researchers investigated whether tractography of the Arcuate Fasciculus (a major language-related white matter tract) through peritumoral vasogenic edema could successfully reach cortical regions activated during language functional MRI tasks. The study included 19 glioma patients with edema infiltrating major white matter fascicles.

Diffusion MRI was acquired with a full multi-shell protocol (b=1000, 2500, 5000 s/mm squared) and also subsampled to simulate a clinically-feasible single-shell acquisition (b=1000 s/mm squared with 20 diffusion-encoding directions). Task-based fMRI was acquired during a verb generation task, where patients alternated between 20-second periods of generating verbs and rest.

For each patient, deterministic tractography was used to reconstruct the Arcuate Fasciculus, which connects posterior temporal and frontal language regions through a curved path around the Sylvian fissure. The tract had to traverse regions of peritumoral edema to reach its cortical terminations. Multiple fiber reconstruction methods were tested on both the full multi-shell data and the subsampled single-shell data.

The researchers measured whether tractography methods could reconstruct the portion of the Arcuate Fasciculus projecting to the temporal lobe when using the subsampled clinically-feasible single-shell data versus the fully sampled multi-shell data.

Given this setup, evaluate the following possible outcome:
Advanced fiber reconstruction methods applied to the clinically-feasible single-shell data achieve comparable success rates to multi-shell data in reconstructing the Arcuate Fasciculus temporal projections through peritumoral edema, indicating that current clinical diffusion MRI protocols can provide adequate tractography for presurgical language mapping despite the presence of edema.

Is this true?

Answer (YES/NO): YES